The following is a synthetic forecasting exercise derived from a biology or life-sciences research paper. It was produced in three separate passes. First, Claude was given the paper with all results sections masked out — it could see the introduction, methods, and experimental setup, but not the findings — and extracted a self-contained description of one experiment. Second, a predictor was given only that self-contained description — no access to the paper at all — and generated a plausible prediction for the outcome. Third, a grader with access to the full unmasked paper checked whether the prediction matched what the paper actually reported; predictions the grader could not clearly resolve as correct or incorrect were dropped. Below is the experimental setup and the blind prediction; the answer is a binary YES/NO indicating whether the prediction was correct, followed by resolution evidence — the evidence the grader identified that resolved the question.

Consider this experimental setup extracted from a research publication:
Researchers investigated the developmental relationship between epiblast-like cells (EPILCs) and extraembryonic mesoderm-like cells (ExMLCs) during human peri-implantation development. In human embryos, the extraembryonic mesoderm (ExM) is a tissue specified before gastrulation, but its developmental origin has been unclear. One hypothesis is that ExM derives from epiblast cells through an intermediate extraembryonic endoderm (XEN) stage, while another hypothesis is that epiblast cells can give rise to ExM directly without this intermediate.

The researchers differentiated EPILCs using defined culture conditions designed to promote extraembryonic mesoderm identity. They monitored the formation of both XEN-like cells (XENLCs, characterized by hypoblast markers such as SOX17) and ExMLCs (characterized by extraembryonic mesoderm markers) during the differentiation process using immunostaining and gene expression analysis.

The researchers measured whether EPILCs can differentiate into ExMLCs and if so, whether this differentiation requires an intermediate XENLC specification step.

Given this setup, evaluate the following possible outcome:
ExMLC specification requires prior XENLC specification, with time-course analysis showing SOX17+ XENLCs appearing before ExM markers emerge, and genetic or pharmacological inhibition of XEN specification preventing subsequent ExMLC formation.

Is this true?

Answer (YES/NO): NO